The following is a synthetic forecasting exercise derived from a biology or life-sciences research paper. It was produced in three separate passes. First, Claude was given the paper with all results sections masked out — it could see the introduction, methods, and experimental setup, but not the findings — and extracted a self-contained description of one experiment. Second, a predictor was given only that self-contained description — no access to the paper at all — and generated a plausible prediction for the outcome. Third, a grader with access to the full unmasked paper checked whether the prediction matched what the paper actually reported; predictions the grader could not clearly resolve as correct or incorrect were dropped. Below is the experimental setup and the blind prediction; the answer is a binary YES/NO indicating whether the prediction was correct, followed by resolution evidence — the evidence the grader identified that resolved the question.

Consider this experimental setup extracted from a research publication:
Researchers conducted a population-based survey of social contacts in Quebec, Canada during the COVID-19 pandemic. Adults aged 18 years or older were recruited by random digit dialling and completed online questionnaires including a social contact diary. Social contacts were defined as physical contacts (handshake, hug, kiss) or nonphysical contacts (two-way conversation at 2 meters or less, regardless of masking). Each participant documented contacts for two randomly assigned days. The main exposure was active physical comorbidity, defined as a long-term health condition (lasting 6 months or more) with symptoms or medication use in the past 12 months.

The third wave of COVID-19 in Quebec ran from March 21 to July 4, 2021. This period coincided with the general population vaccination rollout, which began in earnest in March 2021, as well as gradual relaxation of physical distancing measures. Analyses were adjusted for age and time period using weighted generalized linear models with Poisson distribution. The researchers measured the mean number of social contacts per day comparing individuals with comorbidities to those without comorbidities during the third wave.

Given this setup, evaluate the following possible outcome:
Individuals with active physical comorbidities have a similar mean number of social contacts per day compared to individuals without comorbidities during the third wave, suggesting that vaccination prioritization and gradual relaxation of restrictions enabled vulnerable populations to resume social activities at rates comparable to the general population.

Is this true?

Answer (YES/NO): YES